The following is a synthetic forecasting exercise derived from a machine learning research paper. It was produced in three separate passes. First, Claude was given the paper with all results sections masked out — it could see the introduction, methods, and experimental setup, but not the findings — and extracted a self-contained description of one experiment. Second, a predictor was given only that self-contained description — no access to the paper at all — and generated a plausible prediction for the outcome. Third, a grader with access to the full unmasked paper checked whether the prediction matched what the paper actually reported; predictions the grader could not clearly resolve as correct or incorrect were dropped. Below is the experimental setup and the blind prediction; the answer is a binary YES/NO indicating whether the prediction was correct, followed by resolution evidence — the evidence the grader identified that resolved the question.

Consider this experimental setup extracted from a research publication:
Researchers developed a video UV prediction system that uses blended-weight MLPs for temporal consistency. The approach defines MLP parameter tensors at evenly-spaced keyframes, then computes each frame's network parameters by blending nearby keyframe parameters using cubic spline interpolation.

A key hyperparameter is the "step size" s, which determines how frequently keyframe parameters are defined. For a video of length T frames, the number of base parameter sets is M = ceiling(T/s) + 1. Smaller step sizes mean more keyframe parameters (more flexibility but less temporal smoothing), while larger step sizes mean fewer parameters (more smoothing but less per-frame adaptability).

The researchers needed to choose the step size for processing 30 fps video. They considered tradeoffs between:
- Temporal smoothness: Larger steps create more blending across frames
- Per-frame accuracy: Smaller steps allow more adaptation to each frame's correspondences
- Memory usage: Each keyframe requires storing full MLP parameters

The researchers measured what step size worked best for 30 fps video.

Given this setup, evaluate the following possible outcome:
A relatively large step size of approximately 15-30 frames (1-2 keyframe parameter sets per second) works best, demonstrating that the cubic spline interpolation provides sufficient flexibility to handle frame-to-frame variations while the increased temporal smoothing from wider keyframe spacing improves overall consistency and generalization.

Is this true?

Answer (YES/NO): NO